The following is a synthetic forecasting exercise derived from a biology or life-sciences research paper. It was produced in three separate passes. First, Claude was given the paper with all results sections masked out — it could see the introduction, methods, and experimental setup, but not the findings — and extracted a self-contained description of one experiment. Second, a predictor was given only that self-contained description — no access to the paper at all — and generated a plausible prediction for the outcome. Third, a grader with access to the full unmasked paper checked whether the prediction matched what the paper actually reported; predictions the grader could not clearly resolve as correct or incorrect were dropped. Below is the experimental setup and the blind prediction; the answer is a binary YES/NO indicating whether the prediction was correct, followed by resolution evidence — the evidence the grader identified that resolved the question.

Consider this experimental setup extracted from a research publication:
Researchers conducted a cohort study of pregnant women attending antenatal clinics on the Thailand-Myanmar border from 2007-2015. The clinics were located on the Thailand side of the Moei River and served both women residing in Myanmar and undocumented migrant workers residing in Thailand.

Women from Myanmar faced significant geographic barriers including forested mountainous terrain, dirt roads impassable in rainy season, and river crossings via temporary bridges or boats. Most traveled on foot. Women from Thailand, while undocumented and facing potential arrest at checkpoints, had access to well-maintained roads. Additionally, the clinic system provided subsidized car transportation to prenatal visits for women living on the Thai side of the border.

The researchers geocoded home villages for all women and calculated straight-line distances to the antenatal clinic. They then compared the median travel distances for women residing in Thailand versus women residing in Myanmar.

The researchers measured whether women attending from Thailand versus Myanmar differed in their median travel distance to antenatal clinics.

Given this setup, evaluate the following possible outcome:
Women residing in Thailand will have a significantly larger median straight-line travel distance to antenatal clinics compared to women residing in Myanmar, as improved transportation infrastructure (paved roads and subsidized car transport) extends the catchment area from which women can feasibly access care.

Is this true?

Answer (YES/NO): YES